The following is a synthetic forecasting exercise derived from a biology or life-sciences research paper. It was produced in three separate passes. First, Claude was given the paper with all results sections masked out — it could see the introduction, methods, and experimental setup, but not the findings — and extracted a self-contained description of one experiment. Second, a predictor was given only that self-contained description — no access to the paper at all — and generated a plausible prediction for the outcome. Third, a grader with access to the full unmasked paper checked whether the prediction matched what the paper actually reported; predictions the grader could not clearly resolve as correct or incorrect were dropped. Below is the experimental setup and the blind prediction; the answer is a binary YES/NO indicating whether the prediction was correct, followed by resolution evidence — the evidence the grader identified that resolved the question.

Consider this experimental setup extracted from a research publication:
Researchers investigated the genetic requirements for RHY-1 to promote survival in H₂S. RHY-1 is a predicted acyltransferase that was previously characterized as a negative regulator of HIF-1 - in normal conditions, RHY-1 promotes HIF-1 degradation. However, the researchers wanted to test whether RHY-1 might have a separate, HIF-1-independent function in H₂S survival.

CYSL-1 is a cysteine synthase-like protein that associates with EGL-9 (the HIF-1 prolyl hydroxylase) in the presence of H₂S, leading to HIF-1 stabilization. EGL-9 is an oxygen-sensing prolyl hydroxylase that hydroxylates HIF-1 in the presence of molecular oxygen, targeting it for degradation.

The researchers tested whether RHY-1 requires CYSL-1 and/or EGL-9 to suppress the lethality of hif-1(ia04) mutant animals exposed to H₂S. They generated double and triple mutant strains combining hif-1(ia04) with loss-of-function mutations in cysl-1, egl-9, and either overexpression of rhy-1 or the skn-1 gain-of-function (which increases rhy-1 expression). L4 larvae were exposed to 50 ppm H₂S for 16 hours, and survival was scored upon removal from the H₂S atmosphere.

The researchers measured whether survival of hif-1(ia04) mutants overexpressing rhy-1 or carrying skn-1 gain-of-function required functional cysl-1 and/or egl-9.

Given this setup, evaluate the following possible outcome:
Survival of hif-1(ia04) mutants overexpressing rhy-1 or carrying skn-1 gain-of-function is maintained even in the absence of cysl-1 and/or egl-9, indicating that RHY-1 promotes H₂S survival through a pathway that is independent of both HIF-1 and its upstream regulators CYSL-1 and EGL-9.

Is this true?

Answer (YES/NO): NO